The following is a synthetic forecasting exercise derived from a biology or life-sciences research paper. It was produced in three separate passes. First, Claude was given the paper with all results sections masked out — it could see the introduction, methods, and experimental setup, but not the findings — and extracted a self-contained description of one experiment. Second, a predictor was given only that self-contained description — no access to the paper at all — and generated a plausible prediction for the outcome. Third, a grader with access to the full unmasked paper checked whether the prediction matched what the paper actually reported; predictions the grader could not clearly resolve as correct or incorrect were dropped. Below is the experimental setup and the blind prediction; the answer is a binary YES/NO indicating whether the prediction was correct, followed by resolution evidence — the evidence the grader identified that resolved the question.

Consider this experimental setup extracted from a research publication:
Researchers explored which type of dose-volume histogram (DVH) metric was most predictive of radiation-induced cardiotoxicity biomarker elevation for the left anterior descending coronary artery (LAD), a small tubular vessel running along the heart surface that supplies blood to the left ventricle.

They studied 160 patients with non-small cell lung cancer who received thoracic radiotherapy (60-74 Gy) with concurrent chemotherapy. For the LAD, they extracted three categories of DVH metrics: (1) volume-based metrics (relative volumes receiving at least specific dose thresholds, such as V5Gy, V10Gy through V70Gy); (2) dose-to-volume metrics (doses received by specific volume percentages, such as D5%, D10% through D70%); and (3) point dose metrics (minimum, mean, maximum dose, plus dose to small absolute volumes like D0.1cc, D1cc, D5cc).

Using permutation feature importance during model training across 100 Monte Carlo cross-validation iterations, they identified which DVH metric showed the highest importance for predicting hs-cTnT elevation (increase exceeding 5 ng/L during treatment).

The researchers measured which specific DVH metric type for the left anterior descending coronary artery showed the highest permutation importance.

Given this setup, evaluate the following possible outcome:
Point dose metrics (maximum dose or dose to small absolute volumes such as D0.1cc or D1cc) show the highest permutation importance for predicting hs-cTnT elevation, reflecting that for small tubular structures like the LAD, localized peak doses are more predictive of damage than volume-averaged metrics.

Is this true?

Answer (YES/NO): NO